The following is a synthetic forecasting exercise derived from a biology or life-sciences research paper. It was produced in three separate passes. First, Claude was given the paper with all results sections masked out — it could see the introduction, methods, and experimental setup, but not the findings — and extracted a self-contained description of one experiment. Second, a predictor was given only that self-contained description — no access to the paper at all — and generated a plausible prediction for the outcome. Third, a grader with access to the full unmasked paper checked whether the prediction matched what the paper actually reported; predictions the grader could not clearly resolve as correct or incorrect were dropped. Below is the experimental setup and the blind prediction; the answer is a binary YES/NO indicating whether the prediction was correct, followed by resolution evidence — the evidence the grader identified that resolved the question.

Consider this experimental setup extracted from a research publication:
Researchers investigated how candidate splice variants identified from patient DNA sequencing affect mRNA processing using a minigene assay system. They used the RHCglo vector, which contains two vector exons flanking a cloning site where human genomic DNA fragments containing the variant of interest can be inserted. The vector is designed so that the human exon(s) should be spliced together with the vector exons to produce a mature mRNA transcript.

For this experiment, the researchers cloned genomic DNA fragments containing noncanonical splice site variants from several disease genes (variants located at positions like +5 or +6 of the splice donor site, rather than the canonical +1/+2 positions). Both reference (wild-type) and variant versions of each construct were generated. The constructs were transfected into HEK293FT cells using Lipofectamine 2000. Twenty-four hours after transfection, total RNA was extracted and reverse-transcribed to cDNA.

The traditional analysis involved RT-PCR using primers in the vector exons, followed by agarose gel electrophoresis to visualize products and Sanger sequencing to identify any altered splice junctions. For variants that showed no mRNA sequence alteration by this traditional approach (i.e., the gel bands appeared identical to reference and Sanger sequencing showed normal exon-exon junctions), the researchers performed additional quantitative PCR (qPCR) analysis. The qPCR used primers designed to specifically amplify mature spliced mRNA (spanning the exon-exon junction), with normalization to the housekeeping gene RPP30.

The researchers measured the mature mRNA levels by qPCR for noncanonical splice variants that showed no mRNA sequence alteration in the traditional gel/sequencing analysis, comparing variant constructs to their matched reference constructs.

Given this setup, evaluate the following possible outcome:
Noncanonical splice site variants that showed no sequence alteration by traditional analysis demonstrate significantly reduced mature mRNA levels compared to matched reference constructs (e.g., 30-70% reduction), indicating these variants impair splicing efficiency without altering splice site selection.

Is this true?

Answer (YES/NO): NO